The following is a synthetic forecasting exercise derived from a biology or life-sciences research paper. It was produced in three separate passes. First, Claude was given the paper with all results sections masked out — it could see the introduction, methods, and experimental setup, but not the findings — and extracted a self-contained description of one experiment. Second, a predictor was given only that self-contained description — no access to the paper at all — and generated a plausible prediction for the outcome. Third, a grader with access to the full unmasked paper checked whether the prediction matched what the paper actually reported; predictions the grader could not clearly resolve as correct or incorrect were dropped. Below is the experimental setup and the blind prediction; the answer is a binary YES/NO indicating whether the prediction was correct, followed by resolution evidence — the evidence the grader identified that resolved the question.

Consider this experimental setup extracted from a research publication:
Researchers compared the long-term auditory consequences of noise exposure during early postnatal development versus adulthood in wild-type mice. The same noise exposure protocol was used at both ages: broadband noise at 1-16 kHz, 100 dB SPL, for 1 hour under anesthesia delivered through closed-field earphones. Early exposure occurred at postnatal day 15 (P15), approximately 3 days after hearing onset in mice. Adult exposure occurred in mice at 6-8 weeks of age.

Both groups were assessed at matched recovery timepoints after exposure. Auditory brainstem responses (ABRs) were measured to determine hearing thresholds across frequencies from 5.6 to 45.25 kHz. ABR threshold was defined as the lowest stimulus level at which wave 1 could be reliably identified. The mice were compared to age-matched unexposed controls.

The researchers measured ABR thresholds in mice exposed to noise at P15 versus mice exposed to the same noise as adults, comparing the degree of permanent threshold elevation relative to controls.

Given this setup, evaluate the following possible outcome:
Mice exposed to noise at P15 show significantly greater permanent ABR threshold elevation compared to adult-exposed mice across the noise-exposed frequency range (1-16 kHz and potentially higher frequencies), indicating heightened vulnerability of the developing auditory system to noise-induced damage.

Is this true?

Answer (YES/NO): YES